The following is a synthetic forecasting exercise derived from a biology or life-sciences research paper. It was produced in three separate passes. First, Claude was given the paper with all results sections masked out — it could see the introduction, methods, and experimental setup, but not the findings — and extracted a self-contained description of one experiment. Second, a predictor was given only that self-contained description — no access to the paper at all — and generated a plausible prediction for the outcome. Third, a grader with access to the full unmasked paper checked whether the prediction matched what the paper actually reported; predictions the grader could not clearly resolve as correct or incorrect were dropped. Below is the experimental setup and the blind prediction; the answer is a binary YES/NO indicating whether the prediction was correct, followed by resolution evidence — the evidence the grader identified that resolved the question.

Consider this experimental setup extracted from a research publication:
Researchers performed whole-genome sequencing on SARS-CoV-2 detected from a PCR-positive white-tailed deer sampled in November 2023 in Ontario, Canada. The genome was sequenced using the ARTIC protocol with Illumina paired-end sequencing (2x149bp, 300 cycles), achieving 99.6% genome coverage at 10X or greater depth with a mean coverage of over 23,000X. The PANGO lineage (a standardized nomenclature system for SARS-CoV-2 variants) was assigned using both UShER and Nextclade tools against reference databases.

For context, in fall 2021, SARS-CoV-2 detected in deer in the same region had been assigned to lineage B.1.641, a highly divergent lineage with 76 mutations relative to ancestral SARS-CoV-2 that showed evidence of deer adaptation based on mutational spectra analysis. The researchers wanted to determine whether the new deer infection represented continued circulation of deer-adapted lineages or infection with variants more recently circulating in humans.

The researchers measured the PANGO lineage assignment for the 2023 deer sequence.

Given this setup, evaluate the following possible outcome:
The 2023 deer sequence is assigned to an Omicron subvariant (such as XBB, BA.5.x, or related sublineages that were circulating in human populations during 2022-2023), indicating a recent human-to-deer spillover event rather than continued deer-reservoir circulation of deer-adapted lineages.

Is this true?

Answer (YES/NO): YES